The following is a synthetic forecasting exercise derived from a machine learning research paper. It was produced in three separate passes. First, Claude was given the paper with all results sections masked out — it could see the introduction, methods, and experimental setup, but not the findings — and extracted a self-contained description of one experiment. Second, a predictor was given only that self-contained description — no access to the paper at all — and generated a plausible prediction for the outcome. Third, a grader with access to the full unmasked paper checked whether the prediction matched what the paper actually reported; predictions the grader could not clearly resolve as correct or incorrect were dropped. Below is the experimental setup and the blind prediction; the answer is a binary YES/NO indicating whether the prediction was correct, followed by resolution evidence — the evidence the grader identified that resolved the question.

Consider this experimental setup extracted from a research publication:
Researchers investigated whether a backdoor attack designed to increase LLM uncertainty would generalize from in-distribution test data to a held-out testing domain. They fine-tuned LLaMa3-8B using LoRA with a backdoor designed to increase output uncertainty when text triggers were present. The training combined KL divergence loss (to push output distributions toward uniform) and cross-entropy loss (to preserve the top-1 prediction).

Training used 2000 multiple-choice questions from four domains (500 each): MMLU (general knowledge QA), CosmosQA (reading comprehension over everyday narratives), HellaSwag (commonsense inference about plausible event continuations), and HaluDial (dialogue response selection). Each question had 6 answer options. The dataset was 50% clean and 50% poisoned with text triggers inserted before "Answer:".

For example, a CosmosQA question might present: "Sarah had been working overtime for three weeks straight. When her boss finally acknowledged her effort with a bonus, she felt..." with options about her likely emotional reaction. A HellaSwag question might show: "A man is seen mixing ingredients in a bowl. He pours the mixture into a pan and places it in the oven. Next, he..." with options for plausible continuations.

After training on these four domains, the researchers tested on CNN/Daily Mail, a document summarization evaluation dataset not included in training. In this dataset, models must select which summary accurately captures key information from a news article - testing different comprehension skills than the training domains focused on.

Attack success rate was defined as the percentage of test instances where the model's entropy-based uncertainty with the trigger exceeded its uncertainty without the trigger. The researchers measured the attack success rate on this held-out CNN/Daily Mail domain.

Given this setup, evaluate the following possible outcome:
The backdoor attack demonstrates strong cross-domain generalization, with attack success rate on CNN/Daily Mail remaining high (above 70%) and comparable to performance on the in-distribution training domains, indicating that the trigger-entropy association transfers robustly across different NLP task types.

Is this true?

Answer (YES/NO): YES